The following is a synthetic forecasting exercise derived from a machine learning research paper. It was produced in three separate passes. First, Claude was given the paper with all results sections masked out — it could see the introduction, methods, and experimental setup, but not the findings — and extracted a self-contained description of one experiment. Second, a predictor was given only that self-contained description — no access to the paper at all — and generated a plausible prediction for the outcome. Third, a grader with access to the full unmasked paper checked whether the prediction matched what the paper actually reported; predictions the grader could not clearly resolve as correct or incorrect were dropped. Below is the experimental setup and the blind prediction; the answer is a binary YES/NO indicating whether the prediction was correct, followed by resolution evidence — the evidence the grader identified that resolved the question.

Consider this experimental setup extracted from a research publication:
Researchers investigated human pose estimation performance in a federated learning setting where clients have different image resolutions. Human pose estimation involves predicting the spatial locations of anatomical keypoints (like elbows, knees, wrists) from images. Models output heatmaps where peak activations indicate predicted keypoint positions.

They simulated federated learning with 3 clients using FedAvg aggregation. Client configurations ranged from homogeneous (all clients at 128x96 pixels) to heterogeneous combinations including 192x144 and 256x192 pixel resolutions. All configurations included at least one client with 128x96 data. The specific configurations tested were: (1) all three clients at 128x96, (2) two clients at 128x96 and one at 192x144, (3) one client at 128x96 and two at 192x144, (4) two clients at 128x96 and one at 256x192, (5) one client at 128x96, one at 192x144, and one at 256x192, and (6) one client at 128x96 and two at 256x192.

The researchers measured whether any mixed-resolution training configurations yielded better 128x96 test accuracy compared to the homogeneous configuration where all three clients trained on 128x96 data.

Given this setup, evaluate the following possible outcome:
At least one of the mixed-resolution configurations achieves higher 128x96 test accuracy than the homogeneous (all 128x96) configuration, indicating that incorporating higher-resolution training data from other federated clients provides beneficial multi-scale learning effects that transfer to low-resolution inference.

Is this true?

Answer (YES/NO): YES